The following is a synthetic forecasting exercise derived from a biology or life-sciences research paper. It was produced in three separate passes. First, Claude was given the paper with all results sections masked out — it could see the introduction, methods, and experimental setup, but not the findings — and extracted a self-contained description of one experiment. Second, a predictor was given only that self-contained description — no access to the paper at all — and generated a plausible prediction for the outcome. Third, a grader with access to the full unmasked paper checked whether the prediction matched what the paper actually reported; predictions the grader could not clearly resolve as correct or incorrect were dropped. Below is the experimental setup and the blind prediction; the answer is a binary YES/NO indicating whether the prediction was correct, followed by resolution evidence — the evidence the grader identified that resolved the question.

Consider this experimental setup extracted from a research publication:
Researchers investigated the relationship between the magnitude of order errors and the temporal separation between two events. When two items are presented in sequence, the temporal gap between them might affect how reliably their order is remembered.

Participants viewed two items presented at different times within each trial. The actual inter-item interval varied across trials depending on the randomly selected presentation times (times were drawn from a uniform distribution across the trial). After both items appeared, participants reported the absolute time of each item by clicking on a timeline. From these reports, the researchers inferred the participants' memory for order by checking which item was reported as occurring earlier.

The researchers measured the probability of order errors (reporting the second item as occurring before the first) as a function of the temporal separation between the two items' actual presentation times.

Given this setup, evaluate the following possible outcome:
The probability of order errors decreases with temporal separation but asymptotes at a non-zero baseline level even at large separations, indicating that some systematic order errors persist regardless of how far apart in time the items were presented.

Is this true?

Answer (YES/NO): NO